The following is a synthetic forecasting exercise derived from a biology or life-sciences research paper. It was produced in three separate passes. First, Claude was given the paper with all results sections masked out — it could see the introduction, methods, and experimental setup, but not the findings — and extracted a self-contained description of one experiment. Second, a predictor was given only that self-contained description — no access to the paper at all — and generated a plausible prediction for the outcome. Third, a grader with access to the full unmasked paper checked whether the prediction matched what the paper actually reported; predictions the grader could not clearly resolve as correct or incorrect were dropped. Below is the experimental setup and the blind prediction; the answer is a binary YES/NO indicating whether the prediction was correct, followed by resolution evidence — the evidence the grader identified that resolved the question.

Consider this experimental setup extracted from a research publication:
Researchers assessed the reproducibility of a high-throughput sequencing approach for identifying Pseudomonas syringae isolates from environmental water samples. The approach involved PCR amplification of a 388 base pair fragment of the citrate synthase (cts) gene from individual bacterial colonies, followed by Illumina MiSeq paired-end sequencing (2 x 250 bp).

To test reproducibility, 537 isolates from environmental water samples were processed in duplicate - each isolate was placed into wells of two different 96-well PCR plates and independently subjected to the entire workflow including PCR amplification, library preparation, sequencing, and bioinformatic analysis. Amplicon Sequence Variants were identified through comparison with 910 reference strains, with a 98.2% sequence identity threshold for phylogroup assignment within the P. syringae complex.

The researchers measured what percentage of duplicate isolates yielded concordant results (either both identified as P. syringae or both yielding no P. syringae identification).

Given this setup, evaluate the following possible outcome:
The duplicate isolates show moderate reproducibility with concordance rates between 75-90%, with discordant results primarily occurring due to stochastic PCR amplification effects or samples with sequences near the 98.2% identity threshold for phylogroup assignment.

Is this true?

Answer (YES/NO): NO